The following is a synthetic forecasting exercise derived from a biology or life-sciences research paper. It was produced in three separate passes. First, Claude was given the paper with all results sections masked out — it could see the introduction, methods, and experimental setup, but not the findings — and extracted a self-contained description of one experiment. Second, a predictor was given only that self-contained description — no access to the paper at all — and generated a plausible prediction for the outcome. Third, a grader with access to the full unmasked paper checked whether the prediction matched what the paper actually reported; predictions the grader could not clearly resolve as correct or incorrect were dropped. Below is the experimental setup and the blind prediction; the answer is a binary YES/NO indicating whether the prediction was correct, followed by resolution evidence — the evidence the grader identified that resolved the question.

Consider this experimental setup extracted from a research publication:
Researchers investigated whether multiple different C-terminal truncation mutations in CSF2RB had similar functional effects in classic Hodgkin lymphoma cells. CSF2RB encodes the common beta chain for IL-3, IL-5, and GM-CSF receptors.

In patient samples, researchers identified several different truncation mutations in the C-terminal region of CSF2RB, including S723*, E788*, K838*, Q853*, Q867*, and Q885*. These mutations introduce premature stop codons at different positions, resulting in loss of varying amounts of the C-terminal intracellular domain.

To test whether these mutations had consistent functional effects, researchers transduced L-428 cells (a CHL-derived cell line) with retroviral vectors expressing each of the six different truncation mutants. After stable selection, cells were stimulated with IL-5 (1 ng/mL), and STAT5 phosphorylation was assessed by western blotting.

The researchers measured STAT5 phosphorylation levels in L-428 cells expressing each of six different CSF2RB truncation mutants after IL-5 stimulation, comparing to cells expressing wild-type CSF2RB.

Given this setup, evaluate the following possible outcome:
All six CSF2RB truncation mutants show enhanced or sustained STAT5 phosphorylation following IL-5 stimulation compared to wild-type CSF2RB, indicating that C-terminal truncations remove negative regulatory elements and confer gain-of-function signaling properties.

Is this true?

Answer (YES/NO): YES